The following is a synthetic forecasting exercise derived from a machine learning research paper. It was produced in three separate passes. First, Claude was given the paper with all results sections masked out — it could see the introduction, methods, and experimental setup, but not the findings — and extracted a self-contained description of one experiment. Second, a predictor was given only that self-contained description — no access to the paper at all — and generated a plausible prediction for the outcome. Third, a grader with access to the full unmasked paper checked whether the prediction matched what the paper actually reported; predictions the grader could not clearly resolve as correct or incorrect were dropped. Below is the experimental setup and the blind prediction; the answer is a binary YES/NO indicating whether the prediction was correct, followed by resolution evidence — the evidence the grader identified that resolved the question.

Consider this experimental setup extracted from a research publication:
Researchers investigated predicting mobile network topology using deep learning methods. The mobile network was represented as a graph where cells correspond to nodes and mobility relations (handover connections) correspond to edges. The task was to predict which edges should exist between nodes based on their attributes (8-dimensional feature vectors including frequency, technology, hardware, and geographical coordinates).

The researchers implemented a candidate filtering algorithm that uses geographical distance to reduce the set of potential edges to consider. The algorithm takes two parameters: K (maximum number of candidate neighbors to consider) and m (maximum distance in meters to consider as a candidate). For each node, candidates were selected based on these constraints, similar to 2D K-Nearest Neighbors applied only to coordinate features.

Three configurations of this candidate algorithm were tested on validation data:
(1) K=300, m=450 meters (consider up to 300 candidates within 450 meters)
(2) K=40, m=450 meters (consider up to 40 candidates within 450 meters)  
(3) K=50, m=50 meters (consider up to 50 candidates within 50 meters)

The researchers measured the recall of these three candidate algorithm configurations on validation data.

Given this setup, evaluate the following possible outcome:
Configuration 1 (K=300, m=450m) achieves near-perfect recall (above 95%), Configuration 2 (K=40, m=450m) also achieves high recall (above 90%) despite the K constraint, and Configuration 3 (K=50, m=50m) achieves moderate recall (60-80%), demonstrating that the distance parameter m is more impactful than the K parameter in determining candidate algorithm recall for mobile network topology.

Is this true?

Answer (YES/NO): NO